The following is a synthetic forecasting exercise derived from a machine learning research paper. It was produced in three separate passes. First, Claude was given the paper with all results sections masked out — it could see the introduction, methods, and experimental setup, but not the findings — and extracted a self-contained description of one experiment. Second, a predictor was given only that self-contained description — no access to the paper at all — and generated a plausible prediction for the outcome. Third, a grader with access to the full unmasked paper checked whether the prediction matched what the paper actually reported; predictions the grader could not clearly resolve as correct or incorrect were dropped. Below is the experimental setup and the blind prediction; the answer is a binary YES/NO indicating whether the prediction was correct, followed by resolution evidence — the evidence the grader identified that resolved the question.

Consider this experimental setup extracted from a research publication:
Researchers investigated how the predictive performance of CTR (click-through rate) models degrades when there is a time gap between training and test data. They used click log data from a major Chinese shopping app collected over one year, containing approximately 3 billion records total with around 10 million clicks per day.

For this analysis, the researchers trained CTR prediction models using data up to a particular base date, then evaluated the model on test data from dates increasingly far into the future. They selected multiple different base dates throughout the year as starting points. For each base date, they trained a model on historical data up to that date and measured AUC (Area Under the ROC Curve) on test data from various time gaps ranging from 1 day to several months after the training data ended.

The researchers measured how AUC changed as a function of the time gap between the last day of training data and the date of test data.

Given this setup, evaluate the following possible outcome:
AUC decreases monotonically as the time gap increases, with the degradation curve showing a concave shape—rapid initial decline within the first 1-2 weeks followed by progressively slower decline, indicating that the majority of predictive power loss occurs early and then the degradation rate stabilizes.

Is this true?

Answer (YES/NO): NO